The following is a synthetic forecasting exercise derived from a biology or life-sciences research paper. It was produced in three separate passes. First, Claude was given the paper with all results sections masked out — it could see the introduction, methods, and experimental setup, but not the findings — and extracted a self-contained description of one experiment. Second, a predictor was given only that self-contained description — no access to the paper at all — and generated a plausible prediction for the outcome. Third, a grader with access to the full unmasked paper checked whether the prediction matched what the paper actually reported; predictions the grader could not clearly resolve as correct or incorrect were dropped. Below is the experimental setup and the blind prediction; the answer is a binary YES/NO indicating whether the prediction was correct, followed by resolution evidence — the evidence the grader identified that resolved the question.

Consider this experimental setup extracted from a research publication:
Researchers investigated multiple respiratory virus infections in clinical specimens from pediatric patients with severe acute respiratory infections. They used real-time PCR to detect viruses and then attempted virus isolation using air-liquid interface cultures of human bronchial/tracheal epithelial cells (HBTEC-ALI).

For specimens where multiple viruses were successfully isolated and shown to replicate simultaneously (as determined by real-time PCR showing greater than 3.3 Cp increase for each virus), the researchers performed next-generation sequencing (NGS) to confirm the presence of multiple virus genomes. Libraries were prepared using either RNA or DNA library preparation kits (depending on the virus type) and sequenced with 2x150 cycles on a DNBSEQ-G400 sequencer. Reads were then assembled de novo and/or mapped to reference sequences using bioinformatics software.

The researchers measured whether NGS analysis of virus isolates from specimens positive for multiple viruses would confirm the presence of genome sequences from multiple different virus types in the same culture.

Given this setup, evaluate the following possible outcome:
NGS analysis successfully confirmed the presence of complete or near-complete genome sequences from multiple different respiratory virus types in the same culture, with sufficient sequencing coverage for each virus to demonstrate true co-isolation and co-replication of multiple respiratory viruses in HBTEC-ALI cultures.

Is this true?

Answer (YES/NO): YES